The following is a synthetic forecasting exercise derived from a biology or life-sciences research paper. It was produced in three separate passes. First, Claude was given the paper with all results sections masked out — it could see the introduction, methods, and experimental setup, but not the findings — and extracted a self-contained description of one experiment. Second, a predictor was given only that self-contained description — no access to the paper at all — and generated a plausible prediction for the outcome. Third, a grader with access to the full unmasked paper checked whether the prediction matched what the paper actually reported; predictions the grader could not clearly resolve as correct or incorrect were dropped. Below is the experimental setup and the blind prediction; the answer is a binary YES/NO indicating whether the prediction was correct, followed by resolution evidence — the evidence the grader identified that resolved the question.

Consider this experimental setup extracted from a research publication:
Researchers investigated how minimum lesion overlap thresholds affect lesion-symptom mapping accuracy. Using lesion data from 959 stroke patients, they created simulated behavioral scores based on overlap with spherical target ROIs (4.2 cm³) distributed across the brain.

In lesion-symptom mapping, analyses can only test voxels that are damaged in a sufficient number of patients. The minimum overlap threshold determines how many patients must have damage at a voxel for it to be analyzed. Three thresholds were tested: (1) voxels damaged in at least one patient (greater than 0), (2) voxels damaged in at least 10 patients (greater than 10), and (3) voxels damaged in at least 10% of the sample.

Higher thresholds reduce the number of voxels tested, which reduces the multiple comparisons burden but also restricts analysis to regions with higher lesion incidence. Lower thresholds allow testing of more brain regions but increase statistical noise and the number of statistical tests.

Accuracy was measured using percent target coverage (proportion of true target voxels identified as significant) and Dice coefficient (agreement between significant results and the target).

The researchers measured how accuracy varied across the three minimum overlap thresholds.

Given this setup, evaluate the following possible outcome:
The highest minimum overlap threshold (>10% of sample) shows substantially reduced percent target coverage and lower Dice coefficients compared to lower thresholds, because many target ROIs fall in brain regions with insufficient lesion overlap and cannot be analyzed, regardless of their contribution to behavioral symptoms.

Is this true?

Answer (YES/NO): NO